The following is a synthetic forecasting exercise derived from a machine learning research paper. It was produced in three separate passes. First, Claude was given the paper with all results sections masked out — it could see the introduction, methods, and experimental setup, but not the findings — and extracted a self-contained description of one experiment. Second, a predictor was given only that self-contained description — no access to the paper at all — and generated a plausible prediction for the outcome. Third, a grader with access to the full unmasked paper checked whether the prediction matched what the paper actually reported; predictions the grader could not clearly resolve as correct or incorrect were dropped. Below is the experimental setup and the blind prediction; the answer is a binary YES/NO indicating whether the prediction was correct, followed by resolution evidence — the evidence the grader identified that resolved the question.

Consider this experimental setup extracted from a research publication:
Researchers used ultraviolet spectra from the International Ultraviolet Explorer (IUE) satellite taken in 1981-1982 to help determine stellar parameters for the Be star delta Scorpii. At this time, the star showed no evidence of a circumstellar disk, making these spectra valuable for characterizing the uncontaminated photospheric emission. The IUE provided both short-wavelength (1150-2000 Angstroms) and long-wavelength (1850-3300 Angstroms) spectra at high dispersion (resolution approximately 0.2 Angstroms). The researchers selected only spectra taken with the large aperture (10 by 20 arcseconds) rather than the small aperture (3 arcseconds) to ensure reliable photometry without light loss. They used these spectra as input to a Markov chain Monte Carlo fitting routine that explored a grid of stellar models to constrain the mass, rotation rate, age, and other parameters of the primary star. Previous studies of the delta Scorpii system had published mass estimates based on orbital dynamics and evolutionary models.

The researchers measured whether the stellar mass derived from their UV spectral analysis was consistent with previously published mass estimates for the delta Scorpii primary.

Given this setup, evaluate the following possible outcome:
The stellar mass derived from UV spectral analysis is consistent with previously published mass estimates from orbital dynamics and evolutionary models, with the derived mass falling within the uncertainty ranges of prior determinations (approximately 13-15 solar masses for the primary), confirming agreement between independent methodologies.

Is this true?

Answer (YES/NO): YES